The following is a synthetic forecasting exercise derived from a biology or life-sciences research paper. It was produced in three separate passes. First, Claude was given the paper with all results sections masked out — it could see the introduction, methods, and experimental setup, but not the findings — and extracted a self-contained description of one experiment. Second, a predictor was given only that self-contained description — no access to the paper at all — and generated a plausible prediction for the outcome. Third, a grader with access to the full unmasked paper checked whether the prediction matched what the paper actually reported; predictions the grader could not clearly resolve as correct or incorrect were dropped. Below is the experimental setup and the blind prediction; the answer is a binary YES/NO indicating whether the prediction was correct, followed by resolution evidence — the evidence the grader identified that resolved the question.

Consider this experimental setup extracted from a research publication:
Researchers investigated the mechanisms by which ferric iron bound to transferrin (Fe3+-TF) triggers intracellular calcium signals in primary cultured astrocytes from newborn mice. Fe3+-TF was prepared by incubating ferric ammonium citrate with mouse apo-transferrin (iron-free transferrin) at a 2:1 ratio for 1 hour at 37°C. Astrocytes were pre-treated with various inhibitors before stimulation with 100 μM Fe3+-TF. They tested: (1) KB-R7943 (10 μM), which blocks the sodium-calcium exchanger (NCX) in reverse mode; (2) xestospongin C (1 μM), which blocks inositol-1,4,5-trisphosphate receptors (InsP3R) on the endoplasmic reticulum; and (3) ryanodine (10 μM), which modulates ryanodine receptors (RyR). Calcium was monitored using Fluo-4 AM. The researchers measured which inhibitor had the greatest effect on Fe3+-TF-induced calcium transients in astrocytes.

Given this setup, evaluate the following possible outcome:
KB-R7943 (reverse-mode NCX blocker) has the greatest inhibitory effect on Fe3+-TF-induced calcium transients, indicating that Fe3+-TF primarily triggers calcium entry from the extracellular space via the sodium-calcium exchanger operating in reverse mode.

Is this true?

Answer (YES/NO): NO